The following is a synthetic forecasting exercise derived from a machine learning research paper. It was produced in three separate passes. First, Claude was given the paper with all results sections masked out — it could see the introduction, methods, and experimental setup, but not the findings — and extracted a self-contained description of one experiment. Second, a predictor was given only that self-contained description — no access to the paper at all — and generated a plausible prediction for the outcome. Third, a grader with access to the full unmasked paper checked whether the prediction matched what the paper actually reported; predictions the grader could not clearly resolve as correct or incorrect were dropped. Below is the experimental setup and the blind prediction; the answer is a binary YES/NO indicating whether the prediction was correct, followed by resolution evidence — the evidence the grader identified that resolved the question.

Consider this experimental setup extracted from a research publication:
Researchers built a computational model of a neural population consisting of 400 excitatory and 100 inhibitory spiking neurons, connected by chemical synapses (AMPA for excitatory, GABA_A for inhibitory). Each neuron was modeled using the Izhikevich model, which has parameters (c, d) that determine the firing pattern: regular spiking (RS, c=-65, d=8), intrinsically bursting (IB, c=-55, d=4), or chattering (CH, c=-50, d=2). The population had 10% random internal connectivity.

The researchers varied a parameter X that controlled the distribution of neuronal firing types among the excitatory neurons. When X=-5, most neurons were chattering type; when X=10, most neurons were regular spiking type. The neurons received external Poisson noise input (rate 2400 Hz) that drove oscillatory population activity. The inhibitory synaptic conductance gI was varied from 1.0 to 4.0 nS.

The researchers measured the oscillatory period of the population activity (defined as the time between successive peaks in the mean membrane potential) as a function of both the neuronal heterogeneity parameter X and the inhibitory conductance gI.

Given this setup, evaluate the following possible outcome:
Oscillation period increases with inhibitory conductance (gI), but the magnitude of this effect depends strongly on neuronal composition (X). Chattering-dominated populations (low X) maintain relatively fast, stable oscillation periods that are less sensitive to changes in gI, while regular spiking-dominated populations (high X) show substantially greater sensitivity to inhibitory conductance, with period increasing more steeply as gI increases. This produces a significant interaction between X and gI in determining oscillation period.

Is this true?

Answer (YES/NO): NO